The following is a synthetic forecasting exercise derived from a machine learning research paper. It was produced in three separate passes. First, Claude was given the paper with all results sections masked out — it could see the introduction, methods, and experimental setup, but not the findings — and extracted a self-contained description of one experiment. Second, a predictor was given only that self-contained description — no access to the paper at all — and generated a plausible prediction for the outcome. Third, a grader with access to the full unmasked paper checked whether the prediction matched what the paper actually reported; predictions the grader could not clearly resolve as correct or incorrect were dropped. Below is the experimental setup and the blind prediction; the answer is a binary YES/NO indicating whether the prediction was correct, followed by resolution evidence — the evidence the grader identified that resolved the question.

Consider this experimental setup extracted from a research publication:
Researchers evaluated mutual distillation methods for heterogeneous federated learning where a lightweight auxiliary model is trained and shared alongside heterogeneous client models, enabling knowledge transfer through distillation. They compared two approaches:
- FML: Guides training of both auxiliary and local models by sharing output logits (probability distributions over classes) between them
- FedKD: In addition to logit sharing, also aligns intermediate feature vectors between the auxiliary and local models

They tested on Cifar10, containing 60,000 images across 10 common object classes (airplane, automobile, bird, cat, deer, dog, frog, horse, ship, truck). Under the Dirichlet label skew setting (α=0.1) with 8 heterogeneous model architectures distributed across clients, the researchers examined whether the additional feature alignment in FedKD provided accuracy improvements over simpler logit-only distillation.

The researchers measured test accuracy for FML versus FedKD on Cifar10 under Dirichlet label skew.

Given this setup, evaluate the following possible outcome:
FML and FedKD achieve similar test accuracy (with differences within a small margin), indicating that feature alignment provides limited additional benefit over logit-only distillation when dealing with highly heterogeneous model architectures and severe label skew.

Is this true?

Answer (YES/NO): YES